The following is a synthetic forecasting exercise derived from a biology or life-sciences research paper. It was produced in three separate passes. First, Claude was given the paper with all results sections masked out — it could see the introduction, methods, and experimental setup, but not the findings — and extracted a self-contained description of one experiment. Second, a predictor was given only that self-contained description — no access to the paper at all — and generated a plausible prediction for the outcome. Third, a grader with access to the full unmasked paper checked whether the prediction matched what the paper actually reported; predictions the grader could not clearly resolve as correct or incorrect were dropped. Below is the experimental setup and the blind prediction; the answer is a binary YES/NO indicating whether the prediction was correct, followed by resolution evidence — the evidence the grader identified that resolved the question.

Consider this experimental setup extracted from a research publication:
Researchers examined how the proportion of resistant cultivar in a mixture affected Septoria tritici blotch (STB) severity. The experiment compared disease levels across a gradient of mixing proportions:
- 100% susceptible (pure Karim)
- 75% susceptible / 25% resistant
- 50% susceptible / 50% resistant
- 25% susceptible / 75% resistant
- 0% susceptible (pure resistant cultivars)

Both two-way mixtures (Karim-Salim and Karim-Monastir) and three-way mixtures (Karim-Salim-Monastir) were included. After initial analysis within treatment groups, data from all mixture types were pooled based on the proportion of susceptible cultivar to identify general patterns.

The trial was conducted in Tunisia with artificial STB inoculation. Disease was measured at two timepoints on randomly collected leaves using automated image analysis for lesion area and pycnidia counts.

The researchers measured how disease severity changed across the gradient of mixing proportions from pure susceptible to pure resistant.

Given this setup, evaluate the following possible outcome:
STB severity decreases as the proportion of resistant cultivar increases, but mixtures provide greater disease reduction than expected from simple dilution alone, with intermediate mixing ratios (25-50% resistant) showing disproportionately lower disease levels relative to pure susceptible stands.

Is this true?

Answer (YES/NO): YES